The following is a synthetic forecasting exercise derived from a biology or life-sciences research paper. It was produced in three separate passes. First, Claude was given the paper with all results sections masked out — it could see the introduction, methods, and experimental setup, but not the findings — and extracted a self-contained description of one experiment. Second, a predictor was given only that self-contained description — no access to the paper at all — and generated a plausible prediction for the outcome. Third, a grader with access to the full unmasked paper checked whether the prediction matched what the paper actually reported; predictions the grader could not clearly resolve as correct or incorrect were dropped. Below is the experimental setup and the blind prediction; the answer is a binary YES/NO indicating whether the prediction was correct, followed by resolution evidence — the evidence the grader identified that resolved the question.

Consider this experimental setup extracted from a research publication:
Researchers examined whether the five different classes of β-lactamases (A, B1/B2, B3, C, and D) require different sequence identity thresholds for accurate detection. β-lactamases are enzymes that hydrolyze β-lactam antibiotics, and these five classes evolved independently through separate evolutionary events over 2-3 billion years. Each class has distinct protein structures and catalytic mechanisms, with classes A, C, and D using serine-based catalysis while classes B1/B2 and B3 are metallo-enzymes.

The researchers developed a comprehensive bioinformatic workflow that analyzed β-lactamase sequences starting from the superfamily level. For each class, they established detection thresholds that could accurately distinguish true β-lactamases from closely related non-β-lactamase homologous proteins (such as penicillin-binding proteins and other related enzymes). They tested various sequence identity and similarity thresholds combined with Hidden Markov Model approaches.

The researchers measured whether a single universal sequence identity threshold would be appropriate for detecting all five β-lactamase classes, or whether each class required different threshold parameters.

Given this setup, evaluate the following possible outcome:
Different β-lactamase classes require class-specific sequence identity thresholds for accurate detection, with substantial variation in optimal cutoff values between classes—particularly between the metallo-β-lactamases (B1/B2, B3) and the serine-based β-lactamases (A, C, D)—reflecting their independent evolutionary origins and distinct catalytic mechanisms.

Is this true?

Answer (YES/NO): YES